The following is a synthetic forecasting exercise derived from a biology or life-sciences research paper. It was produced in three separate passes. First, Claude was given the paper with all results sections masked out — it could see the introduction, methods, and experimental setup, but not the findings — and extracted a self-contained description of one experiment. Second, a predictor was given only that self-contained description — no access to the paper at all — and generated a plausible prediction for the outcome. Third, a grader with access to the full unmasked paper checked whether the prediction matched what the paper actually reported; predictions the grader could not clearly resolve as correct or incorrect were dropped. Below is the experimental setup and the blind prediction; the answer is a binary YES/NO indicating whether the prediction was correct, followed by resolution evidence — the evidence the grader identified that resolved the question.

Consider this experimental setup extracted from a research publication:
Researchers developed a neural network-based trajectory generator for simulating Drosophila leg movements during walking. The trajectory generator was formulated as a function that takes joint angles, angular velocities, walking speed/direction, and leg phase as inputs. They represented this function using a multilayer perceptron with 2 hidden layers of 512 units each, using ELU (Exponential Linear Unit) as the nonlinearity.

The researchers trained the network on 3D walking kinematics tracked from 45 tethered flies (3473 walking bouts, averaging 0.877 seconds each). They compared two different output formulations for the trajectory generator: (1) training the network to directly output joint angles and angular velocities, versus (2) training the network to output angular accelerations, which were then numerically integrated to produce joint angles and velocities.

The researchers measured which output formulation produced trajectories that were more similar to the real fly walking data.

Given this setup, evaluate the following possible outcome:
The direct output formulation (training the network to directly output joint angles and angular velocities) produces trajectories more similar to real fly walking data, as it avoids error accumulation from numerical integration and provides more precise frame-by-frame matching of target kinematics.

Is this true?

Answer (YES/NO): NO